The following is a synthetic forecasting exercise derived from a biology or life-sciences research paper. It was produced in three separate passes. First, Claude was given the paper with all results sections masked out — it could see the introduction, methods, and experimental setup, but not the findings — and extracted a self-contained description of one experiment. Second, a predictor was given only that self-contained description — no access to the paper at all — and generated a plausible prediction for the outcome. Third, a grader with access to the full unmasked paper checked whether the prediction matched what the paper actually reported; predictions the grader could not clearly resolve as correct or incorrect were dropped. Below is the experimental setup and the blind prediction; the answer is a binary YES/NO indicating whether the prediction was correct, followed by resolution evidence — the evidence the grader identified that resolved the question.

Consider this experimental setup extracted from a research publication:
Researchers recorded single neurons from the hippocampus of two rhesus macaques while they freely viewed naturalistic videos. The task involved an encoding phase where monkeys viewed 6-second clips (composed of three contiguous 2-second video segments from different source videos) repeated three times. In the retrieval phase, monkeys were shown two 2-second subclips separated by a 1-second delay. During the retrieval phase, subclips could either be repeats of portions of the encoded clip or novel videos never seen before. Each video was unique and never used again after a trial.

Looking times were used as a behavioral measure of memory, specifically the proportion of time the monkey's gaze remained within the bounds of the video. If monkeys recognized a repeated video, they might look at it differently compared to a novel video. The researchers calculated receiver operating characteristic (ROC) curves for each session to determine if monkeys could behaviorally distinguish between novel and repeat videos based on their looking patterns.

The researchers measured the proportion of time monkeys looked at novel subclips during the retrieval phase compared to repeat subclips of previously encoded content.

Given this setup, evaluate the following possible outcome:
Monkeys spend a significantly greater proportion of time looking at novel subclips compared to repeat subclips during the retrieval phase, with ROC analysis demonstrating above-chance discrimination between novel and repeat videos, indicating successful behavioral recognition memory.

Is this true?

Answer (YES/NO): YES